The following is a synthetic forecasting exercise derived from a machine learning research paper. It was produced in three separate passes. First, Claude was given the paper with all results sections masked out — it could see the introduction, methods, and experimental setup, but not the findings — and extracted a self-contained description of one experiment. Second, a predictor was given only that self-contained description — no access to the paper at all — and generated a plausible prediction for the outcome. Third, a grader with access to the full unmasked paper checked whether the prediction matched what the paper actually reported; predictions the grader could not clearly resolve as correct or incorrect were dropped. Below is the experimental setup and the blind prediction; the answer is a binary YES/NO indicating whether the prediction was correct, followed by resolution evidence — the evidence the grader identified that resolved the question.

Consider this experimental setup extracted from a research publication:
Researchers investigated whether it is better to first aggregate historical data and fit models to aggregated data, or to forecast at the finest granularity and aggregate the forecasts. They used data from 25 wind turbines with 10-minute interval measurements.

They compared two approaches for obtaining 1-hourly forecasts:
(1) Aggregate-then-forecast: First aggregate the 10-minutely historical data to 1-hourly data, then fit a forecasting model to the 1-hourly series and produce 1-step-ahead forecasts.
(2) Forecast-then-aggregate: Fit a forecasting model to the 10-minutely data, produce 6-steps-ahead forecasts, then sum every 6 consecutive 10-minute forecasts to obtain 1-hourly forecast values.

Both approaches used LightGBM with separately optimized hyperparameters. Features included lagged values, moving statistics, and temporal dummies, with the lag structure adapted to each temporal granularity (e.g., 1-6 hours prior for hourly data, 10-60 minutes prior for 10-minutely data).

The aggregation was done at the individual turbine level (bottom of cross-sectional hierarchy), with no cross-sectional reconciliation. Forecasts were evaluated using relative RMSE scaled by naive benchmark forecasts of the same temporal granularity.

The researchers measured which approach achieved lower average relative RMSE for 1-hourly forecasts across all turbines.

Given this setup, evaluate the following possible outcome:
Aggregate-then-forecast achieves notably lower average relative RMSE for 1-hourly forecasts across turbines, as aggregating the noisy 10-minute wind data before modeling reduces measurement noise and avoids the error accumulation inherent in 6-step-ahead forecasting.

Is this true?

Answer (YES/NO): NO